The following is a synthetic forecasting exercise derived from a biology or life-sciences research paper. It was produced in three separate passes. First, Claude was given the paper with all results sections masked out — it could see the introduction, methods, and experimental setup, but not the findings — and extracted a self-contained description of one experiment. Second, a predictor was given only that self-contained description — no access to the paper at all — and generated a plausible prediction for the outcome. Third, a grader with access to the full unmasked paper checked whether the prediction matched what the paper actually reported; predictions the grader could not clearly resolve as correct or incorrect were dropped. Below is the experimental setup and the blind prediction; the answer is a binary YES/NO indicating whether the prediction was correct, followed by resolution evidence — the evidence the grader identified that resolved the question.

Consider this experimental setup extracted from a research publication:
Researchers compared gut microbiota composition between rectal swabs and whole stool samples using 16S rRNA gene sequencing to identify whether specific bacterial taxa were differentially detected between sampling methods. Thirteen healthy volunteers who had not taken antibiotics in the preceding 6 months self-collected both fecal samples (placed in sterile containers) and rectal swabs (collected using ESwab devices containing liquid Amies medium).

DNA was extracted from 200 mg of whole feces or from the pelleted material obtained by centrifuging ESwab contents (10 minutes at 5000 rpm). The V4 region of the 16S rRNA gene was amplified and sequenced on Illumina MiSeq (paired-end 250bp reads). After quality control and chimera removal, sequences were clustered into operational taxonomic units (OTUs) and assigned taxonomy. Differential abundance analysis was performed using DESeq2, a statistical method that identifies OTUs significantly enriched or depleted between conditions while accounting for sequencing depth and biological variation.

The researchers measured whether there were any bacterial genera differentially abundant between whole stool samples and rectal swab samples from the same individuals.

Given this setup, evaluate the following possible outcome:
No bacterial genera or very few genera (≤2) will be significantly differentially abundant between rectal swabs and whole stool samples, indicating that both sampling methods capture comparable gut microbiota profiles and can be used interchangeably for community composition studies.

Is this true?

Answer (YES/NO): YES